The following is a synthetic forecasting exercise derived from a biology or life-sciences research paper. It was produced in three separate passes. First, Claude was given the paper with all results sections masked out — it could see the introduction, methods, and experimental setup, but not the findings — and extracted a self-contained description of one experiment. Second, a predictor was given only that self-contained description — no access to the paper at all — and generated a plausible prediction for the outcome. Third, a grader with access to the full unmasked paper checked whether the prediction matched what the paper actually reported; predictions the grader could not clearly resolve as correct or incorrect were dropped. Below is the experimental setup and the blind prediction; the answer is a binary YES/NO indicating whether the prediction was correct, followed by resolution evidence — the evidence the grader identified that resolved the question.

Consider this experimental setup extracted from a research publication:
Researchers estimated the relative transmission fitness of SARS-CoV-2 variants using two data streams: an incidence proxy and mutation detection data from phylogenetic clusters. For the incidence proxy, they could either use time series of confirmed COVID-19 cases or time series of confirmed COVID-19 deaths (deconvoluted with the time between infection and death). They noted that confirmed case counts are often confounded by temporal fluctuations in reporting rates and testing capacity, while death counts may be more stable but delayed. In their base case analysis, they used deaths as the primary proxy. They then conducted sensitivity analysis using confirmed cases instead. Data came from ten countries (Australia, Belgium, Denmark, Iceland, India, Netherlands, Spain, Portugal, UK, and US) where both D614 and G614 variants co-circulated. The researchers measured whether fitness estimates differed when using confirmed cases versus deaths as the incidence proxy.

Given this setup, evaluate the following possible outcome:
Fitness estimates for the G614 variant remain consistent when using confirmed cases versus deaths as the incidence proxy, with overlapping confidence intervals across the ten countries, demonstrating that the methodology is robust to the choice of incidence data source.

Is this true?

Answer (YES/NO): NO